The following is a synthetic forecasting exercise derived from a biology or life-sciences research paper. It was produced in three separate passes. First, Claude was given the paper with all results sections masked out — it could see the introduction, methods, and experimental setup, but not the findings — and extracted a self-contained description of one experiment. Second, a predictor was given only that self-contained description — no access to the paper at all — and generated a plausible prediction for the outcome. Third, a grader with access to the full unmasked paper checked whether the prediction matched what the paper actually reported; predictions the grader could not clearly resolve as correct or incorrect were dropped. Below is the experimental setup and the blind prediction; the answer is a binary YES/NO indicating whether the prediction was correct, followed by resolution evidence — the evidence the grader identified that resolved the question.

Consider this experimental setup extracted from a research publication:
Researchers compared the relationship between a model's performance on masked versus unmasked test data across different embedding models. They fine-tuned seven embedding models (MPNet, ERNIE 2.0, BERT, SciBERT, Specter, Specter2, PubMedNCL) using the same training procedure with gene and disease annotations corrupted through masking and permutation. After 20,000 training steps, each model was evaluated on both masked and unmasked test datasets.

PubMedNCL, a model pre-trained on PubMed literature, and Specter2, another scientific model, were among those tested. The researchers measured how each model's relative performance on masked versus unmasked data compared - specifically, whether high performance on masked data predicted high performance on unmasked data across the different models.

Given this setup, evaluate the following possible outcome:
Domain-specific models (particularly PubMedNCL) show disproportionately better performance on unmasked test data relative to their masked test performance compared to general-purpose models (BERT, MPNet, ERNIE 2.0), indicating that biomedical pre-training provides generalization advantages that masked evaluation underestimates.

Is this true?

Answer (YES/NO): NO